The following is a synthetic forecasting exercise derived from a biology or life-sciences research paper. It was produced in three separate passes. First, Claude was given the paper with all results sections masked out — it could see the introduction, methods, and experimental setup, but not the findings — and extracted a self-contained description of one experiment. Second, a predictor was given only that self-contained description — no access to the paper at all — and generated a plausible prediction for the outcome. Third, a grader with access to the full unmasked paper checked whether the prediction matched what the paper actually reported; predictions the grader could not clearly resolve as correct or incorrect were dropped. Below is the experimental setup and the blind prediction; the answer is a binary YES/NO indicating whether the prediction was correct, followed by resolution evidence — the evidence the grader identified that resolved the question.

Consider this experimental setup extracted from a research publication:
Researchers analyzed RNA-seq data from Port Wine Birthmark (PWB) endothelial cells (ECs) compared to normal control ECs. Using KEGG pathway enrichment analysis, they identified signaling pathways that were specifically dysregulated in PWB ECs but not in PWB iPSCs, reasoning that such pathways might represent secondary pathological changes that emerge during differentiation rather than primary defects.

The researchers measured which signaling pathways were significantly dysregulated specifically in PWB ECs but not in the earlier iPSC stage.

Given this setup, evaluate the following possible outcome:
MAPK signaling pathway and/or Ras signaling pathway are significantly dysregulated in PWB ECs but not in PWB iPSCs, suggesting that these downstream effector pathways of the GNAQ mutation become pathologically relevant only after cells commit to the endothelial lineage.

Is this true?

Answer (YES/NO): YES